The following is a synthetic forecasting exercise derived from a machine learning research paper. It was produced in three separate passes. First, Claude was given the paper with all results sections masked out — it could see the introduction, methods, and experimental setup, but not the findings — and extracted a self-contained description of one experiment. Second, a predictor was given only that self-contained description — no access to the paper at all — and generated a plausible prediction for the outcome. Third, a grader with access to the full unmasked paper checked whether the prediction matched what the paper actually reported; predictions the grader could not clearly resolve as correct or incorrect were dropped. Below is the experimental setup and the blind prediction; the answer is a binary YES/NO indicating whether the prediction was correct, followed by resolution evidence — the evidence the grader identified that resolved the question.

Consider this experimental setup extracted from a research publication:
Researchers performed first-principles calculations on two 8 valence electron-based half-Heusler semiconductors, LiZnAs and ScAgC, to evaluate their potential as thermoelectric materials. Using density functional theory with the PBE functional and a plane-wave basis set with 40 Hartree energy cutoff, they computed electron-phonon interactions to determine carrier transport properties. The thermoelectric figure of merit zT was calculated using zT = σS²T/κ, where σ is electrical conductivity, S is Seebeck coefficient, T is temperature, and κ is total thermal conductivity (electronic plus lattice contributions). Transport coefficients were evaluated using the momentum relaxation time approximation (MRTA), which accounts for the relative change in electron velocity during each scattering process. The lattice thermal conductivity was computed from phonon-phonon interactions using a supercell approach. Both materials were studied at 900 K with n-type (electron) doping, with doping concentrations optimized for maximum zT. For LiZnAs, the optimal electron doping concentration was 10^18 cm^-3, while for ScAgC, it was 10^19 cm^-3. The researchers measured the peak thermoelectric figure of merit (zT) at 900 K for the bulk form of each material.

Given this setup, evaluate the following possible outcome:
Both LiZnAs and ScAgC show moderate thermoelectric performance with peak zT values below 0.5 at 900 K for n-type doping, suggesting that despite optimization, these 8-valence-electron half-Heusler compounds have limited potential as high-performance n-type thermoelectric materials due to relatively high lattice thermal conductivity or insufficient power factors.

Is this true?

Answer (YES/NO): NO